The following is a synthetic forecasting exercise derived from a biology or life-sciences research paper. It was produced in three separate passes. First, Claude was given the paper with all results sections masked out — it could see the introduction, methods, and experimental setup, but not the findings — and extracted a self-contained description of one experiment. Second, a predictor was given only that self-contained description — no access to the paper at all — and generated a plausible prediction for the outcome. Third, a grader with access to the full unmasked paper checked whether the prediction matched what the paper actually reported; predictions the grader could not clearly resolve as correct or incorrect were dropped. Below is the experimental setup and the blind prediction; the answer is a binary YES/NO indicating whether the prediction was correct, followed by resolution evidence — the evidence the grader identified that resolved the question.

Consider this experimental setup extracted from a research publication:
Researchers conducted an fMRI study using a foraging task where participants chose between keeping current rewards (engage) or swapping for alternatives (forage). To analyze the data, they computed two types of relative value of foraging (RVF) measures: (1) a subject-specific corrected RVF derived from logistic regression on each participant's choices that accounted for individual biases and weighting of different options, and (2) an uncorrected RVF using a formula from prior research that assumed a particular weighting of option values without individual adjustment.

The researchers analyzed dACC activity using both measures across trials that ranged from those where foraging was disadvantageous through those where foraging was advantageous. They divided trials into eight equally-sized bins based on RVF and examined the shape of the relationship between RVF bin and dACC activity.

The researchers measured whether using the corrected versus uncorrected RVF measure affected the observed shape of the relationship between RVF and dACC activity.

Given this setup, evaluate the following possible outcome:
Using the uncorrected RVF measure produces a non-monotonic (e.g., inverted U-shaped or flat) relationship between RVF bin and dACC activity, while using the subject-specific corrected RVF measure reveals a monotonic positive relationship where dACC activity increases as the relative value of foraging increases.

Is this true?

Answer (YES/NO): NO